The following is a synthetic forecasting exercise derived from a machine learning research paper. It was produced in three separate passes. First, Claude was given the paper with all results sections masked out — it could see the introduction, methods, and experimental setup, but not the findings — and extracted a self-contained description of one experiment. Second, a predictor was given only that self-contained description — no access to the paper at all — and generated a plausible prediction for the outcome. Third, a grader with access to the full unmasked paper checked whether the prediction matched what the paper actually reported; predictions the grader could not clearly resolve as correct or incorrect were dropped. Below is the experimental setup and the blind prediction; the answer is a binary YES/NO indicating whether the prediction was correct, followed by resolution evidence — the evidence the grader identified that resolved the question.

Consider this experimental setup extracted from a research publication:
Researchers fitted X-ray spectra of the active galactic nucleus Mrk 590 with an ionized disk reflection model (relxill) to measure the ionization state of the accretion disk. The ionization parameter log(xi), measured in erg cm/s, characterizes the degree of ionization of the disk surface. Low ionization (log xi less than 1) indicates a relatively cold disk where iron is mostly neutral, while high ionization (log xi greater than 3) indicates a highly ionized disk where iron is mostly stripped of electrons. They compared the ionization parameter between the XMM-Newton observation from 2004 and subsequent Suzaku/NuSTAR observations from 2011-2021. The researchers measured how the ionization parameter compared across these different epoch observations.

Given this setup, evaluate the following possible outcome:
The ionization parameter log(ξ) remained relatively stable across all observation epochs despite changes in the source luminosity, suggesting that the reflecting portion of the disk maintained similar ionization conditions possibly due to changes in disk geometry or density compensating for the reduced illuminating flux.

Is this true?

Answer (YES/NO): NO